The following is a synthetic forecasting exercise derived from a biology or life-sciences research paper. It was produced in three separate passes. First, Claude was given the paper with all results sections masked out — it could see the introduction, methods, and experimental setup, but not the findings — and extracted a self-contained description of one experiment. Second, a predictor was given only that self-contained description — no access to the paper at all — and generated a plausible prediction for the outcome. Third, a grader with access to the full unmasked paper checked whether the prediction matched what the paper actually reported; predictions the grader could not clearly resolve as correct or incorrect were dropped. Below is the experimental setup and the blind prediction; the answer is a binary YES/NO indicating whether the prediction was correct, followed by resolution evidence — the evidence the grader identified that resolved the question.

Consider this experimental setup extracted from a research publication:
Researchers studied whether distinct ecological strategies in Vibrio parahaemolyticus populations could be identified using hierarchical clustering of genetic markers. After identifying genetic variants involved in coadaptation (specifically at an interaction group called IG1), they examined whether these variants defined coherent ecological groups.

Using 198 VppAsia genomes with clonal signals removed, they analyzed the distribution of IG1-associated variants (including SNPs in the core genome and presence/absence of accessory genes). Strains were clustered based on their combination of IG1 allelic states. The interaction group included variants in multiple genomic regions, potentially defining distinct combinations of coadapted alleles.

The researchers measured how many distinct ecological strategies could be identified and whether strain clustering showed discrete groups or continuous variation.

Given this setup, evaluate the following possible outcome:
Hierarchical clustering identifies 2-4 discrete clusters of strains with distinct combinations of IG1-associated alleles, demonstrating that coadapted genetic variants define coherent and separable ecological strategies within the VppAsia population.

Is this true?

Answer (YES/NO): YES